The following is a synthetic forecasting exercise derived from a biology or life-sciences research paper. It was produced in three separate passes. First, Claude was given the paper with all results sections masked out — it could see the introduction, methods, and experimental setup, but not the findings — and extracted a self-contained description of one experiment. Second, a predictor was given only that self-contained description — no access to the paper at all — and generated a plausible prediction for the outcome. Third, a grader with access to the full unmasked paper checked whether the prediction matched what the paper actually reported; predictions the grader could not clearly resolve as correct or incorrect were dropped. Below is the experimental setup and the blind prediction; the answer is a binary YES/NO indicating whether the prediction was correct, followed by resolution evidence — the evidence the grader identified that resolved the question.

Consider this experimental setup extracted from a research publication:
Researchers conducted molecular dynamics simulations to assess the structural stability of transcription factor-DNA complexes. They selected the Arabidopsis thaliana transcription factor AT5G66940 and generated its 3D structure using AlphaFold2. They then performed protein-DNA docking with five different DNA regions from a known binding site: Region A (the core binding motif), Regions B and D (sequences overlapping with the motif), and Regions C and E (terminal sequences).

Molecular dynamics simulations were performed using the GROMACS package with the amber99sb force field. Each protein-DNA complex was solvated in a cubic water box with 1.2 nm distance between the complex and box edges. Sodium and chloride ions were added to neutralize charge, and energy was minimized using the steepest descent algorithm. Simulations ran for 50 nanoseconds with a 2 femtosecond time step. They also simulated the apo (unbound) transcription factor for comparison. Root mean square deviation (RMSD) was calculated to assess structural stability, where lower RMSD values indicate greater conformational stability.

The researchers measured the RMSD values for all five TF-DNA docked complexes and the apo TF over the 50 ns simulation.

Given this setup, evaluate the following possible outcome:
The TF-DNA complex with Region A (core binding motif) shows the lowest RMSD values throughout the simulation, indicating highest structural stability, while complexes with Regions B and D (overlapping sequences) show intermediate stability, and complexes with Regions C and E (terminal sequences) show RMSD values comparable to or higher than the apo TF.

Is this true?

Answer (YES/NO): YES